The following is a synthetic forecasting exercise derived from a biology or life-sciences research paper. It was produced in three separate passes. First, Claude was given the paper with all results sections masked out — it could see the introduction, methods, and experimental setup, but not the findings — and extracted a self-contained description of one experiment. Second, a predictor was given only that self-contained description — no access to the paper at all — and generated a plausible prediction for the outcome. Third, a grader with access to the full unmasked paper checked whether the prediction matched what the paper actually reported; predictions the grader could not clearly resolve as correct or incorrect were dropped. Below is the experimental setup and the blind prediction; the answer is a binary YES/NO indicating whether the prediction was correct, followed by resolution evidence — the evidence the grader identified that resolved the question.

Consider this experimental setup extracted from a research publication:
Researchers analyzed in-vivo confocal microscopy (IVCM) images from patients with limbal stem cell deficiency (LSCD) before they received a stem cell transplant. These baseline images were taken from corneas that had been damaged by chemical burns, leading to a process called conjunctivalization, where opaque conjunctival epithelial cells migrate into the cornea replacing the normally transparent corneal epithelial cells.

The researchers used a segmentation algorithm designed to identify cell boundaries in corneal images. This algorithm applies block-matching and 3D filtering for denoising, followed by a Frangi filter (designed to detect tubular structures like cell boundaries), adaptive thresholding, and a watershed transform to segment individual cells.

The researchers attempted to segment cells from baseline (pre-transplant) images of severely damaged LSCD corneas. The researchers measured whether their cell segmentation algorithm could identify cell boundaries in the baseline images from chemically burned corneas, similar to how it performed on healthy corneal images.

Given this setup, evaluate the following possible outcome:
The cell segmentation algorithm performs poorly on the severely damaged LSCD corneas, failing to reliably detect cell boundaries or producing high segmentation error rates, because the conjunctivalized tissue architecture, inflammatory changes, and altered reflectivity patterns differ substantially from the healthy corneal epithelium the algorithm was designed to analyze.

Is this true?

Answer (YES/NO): YES